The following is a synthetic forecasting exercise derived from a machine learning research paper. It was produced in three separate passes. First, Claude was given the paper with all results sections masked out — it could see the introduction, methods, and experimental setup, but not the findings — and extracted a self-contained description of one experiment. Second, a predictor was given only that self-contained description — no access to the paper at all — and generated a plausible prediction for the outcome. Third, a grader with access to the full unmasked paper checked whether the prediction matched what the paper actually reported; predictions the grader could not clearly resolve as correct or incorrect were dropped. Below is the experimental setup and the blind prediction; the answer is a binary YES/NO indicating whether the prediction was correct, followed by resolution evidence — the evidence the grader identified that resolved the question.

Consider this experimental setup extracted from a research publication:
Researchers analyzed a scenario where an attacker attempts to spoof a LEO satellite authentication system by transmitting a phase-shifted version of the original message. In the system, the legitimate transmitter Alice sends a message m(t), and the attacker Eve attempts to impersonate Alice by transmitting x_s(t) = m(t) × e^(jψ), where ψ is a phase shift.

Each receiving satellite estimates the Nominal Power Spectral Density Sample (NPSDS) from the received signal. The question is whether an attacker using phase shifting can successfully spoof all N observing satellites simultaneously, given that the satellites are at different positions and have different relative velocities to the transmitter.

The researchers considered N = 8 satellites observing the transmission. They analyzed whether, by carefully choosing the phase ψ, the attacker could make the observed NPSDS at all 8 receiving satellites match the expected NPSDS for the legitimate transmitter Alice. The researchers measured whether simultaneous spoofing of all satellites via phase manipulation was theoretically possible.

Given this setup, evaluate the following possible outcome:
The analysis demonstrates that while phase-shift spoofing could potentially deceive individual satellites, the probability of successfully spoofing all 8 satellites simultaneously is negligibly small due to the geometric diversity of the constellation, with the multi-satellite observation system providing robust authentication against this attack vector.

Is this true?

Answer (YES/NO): NO